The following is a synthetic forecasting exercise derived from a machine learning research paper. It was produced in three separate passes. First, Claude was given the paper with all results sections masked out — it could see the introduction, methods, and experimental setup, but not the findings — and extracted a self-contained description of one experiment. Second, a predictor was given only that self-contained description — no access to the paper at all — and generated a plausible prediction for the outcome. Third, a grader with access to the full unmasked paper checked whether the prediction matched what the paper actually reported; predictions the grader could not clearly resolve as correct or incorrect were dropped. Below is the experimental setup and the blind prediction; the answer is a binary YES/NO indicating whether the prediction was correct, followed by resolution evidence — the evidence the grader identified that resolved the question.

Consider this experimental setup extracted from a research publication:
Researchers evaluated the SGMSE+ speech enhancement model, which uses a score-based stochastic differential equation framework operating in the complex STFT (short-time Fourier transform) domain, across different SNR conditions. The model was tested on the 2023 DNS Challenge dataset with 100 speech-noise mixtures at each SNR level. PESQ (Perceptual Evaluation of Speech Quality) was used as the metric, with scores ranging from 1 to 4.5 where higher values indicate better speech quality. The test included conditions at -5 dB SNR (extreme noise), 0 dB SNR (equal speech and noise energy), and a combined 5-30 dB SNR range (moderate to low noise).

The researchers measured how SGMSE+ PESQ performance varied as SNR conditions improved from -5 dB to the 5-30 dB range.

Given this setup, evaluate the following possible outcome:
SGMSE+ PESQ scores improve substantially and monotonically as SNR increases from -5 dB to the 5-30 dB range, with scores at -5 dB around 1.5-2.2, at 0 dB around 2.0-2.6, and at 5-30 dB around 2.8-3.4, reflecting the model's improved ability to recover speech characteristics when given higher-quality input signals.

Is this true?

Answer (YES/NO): NO